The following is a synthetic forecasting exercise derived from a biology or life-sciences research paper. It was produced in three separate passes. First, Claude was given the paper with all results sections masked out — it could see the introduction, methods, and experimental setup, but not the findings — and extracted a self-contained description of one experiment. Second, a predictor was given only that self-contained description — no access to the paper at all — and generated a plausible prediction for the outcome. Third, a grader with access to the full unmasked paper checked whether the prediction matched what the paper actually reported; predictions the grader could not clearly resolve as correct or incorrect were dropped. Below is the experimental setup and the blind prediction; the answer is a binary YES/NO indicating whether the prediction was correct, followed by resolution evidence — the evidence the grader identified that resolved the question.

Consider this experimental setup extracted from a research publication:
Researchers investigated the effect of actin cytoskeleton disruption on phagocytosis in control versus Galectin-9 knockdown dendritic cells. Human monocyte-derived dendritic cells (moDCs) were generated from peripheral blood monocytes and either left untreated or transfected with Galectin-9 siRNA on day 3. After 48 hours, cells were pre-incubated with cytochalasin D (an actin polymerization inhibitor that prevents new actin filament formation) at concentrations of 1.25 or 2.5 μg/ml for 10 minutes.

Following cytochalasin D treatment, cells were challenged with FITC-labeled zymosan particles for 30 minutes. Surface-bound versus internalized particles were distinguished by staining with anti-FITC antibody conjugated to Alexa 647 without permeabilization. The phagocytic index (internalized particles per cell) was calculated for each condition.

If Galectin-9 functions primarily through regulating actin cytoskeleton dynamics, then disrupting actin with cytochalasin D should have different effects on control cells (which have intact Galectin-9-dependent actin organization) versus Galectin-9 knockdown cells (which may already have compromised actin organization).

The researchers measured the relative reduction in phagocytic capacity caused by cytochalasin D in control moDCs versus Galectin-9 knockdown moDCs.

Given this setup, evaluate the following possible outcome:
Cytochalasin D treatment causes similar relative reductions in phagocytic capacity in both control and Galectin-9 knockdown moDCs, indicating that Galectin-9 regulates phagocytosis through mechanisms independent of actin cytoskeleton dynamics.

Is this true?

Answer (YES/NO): NO